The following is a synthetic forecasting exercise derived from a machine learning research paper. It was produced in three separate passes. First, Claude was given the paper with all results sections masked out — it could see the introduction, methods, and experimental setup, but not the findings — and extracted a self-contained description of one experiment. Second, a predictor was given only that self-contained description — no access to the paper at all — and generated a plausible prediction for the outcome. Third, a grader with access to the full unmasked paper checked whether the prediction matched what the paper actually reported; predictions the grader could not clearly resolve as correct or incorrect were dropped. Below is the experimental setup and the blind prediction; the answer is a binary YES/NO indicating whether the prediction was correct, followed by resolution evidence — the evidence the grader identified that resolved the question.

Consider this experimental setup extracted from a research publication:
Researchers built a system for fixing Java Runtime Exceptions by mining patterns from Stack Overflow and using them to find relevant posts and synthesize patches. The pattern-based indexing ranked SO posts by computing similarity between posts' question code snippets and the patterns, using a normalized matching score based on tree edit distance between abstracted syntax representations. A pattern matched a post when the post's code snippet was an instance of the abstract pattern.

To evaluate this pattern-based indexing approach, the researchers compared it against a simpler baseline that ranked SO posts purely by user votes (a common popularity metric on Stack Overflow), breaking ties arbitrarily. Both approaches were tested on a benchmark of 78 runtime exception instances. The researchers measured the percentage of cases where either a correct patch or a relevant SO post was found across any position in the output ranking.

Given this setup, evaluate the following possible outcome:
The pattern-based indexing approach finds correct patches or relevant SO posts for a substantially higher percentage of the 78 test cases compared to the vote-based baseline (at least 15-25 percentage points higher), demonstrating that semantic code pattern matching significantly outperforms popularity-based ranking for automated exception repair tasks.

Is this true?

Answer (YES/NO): NO